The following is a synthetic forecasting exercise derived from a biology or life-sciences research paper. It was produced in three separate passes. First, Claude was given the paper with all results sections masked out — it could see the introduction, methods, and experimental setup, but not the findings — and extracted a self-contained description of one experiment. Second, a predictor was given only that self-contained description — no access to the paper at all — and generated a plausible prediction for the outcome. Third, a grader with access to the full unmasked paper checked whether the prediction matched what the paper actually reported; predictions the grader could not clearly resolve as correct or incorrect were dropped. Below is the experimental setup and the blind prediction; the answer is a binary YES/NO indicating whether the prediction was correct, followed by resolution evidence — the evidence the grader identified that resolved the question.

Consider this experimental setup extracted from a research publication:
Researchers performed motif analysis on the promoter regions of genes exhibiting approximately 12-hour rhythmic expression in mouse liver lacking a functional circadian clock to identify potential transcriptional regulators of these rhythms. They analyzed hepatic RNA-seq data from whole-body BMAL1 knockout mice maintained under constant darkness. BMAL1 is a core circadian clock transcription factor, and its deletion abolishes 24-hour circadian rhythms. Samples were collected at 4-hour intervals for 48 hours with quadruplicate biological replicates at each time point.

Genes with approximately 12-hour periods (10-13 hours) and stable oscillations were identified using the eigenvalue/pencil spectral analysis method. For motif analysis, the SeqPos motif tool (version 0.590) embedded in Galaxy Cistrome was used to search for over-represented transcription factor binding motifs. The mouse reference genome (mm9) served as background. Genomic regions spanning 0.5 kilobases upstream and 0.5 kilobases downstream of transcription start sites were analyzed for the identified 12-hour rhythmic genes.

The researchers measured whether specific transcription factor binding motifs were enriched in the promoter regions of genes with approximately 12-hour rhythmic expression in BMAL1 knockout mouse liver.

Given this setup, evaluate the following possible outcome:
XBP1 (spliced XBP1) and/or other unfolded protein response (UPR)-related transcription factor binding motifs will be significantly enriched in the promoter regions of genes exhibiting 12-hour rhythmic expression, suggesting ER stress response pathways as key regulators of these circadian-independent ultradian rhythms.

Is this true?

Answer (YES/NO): YES